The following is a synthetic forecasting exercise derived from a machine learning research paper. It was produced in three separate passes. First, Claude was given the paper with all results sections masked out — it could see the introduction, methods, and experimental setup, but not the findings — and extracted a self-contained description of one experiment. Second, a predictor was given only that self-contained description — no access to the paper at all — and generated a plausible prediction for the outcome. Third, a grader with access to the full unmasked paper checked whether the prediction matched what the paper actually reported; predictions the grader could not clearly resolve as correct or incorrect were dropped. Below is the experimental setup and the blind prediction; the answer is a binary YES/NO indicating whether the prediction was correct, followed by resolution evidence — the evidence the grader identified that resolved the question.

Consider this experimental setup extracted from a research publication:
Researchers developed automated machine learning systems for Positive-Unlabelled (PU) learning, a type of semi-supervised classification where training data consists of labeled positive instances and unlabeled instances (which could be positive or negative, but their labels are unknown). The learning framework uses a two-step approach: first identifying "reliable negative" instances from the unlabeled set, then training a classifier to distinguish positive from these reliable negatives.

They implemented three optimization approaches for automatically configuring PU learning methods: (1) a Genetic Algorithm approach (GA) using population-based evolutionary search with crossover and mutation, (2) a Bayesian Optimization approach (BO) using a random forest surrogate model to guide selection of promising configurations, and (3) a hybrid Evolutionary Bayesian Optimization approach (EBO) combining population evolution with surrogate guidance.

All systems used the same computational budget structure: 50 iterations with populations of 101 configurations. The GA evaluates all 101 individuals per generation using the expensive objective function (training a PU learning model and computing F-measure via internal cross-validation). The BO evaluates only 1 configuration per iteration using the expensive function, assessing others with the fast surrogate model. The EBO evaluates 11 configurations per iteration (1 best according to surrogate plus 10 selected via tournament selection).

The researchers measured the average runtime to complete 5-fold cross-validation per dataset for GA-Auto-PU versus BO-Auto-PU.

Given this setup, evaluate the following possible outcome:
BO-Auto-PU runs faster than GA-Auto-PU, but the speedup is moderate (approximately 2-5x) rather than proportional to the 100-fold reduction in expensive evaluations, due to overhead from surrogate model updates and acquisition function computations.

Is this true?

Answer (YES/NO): NO